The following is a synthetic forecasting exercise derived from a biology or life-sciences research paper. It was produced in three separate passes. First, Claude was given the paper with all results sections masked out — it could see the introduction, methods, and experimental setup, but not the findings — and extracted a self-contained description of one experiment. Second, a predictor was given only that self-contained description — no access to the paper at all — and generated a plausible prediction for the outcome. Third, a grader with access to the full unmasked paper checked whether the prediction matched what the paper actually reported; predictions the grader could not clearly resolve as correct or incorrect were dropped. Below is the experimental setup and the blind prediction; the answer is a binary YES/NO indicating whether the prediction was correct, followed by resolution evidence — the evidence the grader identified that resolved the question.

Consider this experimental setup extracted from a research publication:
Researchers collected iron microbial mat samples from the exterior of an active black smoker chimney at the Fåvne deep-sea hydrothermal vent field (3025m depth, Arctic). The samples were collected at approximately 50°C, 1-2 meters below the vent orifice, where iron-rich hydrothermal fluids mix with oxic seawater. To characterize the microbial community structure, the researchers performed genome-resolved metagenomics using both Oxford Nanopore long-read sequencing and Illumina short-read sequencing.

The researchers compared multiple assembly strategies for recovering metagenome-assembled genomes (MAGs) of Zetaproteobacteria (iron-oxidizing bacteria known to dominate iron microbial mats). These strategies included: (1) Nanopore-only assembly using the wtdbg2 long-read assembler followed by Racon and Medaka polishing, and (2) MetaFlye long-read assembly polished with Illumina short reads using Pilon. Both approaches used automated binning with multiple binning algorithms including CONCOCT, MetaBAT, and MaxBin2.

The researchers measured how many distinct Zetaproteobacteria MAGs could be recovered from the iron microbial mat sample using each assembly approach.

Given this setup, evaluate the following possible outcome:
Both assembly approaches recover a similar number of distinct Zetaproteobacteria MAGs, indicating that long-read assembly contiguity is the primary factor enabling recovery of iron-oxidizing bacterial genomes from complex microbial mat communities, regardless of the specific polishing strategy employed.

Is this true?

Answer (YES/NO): NO